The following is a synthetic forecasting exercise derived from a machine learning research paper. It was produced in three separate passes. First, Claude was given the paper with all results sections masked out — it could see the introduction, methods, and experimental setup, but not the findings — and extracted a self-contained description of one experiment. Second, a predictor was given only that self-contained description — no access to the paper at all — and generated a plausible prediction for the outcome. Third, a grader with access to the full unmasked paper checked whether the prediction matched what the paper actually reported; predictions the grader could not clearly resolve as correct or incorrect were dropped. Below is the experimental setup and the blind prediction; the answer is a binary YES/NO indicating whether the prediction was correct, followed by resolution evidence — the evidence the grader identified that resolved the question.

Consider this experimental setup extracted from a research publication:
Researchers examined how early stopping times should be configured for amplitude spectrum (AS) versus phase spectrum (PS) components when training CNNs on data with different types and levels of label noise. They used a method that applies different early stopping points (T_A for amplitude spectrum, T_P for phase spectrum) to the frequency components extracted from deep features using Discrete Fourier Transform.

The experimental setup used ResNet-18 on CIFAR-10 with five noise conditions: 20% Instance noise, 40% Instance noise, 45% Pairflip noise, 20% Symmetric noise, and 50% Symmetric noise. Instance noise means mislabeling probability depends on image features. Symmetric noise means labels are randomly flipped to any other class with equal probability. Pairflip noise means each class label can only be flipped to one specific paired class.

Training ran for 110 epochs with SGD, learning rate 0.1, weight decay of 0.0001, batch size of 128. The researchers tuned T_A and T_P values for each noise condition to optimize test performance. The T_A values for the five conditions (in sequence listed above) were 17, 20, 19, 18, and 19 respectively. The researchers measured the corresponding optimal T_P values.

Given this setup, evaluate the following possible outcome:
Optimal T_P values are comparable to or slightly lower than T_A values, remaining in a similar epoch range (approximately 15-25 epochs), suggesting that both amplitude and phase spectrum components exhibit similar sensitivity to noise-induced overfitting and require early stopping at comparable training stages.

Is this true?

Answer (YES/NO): NO